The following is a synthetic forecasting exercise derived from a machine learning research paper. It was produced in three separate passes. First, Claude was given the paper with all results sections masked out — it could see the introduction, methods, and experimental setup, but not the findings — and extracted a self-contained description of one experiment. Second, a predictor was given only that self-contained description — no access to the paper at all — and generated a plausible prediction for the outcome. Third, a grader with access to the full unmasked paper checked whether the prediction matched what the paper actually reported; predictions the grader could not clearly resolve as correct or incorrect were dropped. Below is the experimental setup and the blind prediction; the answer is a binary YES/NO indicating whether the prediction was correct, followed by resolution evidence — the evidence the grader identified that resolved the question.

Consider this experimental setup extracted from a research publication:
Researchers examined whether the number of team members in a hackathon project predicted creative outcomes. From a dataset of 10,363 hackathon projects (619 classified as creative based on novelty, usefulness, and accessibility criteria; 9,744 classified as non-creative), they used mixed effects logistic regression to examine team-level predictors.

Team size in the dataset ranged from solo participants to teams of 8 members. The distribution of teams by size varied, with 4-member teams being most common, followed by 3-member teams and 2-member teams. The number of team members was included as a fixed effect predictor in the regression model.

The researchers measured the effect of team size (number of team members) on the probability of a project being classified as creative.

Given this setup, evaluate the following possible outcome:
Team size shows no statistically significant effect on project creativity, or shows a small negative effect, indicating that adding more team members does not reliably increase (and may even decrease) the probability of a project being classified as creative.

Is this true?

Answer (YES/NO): NO